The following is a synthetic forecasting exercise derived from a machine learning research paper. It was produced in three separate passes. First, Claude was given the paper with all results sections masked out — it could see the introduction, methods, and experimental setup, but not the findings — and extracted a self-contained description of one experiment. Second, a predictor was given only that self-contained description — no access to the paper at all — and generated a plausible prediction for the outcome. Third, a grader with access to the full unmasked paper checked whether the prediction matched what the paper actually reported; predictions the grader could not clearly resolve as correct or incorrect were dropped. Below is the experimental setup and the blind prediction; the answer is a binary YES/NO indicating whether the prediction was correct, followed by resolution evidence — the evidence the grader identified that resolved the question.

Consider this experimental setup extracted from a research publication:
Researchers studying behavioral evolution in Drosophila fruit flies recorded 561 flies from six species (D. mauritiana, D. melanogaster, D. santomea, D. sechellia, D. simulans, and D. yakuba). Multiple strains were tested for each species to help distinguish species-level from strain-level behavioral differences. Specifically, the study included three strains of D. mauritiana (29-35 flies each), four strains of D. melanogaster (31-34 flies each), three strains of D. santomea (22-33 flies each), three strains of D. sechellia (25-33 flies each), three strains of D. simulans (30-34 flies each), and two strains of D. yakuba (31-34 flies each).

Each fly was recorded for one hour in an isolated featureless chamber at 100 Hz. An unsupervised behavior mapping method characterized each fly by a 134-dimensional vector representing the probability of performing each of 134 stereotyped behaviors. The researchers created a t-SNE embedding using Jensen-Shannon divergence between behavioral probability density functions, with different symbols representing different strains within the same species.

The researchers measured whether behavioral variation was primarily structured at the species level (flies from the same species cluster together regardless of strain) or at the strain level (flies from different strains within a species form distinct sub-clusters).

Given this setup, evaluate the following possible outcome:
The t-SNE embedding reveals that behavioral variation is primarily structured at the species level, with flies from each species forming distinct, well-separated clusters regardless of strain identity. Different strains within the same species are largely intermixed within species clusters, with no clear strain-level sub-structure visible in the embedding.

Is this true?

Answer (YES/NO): NO